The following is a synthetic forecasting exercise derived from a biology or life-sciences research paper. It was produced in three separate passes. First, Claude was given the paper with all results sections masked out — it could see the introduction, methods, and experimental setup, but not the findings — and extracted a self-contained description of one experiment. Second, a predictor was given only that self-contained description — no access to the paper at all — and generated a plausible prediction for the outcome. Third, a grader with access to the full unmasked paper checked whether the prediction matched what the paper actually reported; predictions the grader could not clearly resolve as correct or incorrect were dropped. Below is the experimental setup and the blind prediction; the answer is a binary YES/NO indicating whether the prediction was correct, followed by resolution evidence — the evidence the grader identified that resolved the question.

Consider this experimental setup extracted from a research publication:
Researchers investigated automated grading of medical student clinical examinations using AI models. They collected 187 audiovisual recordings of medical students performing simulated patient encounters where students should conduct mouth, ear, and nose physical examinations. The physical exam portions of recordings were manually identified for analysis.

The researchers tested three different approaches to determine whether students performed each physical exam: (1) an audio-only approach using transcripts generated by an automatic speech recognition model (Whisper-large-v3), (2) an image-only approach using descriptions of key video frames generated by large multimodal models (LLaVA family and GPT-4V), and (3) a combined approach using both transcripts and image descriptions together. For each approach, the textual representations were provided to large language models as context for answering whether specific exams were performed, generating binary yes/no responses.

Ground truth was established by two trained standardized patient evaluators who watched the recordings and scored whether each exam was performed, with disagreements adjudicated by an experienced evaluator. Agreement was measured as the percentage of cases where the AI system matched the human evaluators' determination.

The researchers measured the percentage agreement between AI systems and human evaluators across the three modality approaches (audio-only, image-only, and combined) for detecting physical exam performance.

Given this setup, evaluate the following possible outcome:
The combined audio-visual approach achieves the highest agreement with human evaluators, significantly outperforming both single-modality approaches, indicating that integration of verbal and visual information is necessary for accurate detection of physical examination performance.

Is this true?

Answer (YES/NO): NO